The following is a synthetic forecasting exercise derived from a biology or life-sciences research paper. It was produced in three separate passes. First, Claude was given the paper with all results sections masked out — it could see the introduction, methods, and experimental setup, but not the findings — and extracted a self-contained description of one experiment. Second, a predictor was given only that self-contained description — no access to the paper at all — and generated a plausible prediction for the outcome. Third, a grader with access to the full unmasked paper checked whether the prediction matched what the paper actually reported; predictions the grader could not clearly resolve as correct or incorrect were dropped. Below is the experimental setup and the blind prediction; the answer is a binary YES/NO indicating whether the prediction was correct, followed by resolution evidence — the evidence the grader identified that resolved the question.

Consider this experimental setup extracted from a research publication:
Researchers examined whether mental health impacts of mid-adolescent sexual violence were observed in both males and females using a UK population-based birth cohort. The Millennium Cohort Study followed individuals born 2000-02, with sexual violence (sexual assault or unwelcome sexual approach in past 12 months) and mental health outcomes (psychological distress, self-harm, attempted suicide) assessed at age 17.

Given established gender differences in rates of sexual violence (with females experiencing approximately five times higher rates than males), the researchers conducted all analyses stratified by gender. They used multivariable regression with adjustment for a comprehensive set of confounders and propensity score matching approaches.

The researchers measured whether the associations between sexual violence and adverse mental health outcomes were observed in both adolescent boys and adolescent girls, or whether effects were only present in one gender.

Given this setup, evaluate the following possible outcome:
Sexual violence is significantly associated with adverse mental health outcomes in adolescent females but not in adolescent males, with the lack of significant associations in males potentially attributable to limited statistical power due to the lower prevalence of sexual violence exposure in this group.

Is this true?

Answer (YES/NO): NO